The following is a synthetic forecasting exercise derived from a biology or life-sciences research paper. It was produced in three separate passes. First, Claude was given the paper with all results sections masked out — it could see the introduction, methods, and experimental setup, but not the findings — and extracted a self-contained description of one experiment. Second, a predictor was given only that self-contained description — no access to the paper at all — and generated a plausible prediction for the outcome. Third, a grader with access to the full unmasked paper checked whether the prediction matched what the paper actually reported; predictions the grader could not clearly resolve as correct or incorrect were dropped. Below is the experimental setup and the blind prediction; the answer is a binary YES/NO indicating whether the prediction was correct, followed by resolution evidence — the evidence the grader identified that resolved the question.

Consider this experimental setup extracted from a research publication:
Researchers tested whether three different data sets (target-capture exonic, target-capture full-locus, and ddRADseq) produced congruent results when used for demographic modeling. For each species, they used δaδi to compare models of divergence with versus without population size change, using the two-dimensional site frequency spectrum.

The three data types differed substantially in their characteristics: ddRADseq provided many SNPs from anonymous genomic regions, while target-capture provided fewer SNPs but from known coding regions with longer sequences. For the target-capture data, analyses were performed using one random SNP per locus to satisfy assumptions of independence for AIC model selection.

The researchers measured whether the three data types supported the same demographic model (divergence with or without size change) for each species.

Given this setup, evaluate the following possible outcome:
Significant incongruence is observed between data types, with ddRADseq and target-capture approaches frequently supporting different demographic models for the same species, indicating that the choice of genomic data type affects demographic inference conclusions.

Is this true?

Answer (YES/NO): NO